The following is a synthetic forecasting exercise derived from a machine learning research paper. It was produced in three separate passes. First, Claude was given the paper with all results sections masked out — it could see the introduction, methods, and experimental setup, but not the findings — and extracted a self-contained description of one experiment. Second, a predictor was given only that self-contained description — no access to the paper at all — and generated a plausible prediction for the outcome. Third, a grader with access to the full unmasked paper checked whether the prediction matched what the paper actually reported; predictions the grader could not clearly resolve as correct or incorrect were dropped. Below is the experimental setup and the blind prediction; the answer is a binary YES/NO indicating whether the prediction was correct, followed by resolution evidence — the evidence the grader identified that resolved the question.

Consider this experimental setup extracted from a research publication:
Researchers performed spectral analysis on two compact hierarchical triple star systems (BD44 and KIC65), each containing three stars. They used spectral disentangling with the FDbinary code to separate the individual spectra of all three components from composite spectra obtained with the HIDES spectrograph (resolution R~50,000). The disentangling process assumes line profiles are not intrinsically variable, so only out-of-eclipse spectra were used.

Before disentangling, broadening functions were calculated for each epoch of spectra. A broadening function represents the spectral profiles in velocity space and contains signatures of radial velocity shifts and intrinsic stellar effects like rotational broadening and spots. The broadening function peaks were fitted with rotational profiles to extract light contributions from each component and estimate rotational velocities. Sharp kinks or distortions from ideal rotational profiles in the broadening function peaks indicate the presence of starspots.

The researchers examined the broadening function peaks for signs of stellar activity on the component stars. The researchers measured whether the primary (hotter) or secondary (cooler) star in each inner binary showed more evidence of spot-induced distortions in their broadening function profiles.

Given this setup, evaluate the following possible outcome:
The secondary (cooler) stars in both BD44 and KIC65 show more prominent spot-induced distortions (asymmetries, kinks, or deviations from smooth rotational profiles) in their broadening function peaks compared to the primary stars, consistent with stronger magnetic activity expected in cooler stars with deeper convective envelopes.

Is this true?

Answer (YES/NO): YES